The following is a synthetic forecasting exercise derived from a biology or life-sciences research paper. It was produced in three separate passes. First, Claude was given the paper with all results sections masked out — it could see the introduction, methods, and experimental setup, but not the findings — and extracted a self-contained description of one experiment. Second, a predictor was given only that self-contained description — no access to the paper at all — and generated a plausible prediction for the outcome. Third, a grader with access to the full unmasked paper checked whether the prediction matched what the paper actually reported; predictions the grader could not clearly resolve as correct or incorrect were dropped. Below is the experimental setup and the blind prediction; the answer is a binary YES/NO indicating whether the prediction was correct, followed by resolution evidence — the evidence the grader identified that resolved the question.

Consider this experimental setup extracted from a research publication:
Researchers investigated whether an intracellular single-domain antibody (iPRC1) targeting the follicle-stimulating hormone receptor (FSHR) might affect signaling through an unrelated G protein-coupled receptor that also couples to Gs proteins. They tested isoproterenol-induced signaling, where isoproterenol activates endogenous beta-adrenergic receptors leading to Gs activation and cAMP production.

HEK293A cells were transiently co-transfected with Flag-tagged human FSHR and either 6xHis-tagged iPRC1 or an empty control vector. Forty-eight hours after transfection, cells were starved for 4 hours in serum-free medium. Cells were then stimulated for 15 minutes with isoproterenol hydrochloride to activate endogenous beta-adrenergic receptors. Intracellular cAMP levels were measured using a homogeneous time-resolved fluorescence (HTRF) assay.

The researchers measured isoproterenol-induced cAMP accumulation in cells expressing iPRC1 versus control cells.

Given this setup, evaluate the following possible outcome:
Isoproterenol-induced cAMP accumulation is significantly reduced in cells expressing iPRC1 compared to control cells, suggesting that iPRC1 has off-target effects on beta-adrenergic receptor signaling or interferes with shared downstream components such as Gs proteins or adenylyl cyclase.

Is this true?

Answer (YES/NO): NO